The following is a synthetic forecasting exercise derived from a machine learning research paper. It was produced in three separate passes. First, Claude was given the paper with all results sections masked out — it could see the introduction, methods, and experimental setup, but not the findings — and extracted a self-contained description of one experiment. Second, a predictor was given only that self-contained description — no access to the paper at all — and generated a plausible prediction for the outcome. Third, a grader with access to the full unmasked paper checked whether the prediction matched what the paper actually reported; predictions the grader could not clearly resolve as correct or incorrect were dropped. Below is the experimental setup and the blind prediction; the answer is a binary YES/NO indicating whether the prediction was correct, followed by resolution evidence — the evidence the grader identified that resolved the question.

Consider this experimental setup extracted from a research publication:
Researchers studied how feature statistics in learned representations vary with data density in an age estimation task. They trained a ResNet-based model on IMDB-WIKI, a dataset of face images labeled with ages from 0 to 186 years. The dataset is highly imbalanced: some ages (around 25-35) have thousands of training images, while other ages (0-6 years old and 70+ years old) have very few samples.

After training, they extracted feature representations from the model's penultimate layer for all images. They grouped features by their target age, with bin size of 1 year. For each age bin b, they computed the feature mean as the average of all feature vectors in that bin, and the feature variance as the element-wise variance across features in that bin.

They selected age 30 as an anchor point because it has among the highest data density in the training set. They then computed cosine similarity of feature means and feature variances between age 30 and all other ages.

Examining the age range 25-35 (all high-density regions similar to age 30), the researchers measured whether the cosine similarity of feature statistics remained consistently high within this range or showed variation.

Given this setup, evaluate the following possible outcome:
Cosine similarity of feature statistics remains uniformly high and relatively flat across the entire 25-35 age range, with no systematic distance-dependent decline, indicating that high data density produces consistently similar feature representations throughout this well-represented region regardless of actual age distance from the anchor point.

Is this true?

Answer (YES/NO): NO